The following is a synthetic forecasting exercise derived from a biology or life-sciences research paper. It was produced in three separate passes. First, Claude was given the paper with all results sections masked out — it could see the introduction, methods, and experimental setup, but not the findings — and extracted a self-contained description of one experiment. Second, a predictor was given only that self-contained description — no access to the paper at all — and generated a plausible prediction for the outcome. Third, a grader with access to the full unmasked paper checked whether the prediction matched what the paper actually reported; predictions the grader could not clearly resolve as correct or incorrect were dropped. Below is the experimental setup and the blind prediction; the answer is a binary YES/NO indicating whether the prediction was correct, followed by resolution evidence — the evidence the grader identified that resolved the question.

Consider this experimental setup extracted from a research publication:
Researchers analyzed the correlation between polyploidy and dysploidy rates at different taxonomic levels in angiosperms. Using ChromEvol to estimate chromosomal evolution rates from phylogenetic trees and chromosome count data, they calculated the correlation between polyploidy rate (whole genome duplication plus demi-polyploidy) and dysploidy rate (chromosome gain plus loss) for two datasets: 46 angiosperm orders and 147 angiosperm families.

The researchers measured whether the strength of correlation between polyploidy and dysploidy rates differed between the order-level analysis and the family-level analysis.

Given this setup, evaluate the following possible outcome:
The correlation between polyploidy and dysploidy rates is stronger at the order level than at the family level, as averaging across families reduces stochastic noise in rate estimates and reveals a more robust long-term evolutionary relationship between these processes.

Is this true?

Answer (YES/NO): YES